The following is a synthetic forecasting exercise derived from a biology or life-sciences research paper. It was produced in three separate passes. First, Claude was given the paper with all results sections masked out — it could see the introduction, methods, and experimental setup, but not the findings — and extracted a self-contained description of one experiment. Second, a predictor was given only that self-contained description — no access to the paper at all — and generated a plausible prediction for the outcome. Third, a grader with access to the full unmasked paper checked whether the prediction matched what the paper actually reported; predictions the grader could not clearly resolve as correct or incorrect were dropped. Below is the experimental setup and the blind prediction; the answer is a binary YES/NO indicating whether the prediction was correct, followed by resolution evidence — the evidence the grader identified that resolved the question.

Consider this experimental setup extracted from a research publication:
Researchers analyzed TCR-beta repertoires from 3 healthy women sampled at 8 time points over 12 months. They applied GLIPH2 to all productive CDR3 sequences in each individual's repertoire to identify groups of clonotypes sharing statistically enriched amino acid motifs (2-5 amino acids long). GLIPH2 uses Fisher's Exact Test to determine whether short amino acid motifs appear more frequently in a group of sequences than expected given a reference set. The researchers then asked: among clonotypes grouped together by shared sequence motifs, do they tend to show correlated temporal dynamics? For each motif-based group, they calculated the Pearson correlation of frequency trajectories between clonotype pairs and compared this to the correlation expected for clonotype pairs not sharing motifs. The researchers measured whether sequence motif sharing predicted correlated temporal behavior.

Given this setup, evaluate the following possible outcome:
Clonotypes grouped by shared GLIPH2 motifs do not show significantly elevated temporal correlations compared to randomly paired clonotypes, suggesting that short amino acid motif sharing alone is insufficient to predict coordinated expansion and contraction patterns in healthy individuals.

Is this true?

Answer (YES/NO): YES